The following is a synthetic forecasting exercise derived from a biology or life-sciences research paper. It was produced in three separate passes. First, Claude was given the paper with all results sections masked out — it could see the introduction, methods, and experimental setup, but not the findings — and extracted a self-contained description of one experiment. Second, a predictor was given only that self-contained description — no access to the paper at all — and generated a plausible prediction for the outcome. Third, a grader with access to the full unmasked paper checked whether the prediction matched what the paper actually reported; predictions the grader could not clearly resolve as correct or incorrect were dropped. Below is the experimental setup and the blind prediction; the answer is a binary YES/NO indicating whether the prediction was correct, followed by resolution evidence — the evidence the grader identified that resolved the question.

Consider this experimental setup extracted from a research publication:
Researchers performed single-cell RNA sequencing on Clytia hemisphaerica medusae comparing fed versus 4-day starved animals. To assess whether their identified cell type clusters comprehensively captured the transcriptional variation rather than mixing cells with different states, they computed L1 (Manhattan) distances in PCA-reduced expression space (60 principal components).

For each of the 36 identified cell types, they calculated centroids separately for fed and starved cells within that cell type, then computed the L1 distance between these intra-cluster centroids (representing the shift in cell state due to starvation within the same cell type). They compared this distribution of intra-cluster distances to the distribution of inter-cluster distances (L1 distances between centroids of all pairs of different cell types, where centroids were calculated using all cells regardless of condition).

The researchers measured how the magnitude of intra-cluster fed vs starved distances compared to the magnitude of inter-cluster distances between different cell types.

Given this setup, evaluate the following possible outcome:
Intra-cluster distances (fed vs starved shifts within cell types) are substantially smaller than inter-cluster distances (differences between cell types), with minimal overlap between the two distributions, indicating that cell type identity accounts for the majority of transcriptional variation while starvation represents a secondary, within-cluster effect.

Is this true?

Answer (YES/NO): YES